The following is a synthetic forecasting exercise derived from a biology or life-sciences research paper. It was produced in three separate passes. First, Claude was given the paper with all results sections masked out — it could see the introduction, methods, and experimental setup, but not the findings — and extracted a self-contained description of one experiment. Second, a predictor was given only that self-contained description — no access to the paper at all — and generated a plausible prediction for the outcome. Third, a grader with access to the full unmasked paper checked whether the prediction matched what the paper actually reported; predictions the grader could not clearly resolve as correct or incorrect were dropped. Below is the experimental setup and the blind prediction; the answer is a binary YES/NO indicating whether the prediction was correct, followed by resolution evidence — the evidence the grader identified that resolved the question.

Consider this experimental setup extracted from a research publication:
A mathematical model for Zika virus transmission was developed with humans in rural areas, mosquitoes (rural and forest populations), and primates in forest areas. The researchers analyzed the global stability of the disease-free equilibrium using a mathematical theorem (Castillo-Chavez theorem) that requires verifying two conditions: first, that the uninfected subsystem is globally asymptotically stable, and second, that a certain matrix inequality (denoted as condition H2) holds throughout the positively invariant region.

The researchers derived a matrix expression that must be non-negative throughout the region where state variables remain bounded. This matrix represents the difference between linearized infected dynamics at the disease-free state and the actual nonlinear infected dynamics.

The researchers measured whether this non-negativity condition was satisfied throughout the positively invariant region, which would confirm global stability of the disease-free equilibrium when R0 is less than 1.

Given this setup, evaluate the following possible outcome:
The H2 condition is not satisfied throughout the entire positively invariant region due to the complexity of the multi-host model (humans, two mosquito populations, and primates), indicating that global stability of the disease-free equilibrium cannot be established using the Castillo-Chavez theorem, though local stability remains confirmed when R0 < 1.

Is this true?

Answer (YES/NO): NO